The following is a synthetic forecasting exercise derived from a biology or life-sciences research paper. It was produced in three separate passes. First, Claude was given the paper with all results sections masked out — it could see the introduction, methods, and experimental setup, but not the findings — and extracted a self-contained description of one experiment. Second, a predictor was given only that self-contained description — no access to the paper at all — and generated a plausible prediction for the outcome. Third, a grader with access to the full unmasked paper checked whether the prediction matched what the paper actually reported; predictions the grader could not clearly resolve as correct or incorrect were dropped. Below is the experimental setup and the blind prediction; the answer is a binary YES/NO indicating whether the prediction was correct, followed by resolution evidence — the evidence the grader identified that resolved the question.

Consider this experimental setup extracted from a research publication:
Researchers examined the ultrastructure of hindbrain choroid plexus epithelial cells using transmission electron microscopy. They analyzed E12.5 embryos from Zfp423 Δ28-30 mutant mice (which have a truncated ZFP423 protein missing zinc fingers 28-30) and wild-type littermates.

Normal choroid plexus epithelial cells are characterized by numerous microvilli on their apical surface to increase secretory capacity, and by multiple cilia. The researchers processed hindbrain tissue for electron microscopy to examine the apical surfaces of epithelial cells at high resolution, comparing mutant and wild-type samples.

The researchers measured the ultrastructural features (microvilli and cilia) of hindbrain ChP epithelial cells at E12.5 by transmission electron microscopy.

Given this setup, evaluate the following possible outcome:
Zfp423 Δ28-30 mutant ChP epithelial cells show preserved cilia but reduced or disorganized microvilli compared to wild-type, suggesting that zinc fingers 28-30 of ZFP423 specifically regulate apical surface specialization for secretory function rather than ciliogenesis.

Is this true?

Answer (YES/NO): NO